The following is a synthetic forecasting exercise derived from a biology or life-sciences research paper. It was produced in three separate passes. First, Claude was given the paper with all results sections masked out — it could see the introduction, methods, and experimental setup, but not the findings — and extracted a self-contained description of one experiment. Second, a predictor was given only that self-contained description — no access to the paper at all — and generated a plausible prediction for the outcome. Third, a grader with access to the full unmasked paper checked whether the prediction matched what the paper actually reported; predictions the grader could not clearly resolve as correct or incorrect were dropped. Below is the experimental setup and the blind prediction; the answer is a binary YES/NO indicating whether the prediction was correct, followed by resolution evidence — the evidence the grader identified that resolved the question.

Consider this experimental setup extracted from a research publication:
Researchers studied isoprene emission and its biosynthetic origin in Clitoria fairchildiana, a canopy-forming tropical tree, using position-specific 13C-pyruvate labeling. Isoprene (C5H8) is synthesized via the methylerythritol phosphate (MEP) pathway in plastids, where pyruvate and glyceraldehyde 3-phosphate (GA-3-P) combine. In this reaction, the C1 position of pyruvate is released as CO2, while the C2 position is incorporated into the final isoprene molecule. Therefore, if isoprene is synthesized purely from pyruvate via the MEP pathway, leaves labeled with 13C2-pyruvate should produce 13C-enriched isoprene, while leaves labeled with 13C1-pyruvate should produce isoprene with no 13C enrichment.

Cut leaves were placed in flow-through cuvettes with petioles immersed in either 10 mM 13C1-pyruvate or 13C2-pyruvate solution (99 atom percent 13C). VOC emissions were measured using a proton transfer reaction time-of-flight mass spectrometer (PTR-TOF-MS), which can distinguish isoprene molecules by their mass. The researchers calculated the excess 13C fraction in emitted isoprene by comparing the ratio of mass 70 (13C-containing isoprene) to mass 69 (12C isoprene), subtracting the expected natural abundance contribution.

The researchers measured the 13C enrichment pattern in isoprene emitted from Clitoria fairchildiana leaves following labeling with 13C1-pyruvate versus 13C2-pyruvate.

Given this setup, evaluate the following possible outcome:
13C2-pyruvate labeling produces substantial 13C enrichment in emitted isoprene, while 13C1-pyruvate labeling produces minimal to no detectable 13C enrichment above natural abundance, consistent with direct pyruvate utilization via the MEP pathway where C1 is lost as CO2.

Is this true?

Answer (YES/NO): NO